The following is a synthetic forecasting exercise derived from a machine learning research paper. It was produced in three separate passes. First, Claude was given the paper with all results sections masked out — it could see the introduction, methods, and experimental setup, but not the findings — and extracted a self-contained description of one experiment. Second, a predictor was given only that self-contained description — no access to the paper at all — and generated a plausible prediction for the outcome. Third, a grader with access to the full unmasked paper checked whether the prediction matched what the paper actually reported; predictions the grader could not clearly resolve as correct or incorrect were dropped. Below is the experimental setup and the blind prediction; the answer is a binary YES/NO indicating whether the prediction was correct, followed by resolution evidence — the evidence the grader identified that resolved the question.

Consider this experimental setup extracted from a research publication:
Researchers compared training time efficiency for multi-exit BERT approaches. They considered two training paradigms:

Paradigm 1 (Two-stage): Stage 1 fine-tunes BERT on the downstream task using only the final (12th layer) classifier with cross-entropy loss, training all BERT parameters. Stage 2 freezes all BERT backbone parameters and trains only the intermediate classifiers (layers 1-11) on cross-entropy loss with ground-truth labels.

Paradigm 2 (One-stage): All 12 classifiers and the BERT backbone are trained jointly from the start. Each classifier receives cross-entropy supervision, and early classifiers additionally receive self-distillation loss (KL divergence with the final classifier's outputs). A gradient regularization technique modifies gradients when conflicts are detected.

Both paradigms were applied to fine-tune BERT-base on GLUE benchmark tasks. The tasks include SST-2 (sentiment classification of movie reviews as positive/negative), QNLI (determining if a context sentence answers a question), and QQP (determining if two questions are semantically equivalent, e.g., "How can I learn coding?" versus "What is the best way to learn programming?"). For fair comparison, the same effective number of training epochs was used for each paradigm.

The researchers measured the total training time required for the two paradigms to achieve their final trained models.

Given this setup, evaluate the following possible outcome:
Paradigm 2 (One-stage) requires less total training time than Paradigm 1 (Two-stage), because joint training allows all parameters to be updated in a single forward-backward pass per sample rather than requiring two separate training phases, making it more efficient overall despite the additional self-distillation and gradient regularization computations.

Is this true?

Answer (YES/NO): YES